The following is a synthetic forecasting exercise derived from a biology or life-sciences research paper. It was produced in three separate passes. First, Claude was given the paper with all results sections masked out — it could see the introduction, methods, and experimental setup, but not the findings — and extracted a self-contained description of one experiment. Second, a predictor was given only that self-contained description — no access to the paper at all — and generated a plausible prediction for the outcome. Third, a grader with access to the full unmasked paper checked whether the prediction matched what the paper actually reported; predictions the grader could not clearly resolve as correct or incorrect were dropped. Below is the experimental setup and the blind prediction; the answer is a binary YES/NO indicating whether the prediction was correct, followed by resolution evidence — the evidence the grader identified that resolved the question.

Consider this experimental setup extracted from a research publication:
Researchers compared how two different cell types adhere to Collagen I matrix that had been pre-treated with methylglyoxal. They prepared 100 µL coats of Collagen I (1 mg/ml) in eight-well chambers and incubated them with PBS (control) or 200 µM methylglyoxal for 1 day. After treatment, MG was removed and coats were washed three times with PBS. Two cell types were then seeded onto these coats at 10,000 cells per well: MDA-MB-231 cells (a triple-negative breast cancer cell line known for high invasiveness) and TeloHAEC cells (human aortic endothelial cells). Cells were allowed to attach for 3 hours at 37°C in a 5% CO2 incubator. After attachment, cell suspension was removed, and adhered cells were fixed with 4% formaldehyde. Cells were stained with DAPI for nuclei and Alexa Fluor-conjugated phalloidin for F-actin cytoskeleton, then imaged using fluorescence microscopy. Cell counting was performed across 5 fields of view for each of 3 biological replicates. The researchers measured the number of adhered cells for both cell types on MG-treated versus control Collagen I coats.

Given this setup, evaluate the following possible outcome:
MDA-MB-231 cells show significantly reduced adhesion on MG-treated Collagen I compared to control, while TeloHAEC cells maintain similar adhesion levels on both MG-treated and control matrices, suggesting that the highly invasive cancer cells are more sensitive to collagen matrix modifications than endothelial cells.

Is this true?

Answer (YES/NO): NO